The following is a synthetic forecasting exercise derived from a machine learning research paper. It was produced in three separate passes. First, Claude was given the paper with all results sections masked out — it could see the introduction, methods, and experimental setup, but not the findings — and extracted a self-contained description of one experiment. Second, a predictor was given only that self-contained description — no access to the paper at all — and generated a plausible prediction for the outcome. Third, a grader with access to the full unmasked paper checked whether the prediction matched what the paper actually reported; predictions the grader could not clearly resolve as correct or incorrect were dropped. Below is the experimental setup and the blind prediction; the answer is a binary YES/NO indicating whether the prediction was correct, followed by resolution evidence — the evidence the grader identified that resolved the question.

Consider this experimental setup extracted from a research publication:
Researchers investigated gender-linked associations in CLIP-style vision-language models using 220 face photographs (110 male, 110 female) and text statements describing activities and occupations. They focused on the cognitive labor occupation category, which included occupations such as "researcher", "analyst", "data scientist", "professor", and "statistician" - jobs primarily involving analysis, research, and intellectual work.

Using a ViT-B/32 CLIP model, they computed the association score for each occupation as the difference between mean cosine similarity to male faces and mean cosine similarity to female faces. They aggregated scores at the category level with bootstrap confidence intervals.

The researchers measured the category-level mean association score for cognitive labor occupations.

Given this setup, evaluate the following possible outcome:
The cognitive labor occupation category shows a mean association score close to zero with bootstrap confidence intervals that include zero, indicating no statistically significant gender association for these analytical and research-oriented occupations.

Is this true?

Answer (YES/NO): NO